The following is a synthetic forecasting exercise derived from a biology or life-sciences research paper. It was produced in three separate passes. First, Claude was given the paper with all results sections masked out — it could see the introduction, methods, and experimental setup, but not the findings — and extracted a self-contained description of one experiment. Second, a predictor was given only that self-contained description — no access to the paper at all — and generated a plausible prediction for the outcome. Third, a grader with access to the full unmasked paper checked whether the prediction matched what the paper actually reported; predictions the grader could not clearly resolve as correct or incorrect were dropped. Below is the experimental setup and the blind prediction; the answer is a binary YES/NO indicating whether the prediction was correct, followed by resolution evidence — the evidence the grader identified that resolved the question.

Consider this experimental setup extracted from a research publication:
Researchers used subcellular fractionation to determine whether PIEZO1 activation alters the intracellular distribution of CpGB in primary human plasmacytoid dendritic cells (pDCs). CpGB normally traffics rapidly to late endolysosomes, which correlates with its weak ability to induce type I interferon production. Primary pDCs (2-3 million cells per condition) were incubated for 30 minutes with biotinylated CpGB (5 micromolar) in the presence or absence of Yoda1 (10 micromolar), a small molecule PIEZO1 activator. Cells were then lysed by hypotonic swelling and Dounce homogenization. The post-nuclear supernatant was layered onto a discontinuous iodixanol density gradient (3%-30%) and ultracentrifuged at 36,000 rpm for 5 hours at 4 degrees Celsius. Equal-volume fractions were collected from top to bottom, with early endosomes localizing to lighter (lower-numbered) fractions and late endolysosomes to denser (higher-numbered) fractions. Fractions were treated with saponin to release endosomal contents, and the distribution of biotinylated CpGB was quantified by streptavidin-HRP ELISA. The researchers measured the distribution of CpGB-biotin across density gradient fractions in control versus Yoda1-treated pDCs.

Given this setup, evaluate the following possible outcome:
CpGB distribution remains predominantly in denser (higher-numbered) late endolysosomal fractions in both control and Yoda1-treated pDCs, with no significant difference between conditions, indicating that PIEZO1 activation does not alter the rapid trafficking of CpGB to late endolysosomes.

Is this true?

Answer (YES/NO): NO